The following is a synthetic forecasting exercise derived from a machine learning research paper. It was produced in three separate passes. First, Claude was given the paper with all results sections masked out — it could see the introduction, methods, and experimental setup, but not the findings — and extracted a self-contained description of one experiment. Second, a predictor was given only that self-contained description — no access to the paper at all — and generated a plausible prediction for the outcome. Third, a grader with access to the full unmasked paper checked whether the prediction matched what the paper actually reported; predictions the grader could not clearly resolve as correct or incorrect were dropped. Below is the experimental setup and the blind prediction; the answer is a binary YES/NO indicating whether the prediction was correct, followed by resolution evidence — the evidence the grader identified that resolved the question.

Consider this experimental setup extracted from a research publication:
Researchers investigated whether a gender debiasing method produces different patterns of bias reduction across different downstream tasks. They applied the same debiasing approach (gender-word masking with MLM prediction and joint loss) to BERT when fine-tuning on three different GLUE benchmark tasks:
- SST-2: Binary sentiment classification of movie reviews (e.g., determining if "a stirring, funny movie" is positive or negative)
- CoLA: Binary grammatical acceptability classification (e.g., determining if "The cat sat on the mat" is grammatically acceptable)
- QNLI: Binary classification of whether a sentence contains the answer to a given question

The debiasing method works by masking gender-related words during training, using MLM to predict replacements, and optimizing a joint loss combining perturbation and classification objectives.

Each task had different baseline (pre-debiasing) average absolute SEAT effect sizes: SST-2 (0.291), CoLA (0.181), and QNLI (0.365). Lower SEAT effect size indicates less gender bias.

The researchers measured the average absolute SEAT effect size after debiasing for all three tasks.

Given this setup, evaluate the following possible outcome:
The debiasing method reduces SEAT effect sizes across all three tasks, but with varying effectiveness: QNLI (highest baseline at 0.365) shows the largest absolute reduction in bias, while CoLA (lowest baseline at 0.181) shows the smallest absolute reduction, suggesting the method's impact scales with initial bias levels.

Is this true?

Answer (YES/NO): YES